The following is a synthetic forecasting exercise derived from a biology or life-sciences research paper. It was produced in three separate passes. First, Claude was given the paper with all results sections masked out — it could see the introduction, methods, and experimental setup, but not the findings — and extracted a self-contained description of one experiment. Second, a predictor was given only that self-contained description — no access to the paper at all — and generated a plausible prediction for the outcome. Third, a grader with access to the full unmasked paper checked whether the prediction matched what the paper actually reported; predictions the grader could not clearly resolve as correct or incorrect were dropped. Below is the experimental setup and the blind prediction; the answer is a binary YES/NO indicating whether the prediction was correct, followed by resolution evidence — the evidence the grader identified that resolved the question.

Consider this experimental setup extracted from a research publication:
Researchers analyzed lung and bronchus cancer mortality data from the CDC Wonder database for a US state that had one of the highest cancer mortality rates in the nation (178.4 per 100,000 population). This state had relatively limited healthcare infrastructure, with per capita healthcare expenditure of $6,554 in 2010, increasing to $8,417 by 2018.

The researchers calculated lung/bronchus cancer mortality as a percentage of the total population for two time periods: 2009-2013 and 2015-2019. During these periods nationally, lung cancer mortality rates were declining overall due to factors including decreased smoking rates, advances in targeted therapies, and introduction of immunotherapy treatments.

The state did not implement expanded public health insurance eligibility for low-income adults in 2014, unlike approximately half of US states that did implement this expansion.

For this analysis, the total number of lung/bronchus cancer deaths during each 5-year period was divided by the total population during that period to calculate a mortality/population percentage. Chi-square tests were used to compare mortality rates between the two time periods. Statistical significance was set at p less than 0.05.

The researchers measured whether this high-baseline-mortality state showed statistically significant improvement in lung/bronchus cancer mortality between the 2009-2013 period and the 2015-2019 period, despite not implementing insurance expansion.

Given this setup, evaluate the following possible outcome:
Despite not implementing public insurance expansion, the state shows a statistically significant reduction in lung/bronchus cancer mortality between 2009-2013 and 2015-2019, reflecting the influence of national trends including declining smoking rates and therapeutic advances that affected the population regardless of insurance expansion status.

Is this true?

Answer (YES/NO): YES